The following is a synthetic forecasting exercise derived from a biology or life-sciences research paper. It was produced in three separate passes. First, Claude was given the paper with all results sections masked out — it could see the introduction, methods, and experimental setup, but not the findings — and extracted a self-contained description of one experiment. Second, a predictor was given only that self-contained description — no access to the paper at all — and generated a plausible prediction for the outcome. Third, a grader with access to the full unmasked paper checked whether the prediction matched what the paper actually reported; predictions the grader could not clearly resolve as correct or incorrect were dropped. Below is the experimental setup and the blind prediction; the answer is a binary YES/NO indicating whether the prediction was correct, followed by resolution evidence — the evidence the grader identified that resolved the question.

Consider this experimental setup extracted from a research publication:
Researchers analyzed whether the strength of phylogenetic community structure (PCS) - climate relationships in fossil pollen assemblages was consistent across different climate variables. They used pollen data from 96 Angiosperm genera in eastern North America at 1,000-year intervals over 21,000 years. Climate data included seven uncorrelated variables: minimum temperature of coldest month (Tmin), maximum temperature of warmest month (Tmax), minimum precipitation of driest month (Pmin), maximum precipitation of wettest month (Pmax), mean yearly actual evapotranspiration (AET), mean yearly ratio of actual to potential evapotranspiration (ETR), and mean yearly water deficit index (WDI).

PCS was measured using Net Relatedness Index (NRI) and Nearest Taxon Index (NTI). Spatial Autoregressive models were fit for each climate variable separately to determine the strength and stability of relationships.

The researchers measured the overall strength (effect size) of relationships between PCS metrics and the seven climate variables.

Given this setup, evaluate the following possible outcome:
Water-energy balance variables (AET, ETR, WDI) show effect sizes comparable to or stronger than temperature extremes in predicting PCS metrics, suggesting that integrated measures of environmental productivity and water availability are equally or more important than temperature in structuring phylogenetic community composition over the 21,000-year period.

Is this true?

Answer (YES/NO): NO